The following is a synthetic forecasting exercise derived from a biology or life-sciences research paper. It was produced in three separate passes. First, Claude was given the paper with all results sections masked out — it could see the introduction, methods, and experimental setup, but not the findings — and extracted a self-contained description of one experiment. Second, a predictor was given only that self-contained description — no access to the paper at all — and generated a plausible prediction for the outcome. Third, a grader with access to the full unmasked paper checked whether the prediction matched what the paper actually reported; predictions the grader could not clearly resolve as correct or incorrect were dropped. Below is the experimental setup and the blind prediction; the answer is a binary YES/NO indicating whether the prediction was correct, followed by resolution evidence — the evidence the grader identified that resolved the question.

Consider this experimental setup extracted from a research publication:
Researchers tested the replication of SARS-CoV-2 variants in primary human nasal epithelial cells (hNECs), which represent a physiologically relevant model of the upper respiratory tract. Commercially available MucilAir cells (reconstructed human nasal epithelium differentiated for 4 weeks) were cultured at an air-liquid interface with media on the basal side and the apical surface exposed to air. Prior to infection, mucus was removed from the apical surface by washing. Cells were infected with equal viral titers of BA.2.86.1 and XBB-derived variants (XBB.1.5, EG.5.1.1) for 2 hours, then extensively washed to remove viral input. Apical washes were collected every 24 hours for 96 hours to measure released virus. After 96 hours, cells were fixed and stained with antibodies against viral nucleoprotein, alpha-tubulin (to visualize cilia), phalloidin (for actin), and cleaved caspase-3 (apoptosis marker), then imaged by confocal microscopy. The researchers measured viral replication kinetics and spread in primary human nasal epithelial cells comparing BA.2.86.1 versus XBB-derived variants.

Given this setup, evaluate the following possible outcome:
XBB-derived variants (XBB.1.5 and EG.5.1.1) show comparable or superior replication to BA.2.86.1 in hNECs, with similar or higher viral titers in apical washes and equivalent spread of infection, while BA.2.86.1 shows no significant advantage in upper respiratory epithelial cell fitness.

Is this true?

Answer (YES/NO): YES